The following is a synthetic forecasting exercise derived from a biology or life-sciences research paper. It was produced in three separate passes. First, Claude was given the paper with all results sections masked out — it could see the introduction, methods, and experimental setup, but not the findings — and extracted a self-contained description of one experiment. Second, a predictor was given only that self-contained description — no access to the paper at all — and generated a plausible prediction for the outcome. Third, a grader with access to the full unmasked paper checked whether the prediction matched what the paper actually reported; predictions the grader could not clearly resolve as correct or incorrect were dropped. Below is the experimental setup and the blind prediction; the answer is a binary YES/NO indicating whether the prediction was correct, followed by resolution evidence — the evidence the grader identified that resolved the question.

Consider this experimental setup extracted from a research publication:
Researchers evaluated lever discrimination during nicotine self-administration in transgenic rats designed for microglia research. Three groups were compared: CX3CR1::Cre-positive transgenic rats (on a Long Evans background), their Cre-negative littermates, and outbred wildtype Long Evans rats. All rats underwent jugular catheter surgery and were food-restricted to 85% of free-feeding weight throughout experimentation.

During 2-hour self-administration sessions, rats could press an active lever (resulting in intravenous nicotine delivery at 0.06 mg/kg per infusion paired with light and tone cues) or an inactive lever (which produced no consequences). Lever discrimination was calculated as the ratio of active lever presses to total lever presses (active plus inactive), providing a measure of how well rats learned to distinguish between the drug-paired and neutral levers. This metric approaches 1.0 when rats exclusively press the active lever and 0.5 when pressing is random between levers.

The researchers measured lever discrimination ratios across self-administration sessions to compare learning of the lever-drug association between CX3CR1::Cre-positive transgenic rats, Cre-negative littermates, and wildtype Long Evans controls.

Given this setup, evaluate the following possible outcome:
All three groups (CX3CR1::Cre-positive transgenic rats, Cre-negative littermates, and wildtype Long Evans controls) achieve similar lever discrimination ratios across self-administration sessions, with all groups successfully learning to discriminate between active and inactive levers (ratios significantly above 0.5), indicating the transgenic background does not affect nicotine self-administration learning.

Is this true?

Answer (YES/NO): NO